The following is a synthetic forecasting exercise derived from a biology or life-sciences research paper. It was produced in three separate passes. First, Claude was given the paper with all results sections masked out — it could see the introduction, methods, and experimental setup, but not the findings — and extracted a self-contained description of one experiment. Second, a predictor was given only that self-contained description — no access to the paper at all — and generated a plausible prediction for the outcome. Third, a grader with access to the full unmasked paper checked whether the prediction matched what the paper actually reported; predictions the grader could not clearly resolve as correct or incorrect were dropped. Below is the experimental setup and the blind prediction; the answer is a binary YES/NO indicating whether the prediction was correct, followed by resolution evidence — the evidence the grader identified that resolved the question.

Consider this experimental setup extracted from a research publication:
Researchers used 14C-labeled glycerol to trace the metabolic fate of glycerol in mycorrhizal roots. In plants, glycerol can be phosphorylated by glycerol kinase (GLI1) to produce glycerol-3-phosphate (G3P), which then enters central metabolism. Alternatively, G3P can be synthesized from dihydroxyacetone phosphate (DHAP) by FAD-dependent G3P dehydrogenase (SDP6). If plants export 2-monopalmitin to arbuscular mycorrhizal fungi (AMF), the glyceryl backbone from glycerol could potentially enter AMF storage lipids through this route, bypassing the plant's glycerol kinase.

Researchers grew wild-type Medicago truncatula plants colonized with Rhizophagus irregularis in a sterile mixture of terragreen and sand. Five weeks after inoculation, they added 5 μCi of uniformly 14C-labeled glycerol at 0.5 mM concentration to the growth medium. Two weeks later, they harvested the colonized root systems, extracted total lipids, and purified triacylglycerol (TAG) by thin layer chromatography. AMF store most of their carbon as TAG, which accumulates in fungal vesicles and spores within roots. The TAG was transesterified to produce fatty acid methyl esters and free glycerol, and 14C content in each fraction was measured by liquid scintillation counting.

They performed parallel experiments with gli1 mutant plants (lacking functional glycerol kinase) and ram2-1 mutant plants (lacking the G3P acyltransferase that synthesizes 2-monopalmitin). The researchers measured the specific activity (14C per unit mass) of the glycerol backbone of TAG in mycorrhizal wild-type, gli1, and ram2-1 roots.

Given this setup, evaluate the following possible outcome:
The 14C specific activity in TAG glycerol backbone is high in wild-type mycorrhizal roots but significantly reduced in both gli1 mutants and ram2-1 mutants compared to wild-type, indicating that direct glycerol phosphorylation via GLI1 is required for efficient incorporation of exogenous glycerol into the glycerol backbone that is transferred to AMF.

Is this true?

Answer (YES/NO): NO